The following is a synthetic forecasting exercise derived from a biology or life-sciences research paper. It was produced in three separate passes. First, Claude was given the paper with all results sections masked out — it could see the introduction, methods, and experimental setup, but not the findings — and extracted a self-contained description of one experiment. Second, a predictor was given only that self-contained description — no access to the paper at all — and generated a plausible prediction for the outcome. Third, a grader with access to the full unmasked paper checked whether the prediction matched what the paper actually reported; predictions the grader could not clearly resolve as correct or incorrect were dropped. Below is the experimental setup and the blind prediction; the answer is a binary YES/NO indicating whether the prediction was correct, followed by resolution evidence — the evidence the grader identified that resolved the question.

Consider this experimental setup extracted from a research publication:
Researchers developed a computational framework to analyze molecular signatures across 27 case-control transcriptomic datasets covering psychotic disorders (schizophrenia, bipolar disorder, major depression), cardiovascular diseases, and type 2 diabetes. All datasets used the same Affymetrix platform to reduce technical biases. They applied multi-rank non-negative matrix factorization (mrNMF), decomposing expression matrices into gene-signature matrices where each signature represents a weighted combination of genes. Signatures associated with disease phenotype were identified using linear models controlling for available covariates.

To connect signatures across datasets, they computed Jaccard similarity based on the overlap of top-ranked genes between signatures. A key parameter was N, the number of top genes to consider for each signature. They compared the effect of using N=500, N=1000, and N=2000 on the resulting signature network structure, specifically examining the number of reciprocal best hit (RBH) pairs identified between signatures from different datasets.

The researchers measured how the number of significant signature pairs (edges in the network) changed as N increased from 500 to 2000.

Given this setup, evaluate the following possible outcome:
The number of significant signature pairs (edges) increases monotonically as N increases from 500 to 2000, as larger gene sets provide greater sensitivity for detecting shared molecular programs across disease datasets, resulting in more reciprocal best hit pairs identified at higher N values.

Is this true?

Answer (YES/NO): NO